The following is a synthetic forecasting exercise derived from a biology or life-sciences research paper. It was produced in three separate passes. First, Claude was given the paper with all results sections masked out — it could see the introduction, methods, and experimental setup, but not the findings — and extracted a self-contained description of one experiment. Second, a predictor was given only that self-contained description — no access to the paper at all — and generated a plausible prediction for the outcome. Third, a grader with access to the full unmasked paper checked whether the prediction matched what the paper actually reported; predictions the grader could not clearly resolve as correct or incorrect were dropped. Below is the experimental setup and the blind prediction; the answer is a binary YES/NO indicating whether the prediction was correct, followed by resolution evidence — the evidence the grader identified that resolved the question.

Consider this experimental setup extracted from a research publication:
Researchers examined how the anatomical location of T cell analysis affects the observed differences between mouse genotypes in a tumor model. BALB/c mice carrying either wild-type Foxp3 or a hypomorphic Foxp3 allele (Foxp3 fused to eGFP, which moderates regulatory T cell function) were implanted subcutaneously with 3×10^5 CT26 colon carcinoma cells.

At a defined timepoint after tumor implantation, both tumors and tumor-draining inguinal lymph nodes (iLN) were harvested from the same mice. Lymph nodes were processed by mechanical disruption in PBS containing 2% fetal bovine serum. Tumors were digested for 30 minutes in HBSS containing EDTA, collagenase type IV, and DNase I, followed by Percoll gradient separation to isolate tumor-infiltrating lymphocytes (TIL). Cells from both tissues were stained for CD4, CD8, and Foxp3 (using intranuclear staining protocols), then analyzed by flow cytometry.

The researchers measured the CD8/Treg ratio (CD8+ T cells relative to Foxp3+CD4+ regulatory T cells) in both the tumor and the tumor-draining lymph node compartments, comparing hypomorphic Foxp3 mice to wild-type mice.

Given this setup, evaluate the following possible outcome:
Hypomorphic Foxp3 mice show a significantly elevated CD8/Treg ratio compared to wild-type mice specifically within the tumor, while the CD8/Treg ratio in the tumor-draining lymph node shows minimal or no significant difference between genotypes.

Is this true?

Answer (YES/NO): YES